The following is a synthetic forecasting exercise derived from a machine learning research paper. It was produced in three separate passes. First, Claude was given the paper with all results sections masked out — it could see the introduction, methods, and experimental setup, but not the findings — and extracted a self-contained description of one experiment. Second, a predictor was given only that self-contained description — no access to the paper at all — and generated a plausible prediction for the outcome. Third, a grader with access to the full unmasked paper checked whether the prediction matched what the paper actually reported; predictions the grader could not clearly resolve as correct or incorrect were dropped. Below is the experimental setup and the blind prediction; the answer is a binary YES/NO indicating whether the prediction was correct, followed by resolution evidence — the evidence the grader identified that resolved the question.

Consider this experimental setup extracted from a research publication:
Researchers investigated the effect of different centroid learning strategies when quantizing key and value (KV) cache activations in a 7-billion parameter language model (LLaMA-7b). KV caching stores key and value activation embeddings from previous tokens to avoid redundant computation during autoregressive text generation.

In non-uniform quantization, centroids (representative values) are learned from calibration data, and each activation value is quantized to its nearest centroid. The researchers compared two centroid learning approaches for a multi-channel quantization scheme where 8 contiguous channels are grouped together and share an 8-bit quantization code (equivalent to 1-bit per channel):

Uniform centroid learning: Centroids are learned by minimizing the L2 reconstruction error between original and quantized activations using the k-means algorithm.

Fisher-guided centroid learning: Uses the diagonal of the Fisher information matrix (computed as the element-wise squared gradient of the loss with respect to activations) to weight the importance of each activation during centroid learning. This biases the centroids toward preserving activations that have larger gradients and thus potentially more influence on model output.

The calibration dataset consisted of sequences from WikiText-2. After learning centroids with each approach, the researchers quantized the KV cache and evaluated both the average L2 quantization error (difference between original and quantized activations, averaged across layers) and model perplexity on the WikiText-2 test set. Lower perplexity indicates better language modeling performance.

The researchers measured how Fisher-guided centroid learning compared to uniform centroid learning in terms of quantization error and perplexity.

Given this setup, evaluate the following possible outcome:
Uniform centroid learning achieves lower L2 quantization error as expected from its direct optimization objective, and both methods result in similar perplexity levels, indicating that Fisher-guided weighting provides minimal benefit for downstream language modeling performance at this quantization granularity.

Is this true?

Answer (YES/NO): NO